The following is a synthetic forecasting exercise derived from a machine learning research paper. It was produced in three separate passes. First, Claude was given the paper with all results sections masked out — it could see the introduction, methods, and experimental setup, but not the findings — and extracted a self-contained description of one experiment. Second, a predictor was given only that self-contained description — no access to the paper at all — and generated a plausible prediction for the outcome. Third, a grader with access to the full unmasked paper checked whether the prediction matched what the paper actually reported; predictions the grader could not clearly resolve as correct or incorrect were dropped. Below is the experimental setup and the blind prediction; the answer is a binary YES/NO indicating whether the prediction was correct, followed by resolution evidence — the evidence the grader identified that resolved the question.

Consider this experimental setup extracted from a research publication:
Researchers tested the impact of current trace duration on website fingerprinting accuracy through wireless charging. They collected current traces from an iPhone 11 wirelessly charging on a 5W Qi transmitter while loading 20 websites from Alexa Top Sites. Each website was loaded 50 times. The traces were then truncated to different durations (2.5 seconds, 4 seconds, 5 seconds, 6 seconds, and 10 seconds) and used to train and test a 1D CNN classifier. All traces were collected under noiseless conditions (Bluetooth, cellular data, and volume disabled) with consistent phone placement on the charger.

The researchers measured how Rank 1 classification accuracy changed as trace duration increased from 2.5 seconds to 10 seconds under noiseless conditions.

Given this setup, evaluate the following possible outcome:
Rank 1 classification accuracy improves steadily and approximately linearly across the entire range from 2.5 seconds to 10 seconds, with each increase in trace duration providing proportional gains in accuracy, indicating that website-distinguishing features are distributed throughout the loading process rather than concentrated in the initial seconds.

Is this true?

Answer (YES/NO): NO